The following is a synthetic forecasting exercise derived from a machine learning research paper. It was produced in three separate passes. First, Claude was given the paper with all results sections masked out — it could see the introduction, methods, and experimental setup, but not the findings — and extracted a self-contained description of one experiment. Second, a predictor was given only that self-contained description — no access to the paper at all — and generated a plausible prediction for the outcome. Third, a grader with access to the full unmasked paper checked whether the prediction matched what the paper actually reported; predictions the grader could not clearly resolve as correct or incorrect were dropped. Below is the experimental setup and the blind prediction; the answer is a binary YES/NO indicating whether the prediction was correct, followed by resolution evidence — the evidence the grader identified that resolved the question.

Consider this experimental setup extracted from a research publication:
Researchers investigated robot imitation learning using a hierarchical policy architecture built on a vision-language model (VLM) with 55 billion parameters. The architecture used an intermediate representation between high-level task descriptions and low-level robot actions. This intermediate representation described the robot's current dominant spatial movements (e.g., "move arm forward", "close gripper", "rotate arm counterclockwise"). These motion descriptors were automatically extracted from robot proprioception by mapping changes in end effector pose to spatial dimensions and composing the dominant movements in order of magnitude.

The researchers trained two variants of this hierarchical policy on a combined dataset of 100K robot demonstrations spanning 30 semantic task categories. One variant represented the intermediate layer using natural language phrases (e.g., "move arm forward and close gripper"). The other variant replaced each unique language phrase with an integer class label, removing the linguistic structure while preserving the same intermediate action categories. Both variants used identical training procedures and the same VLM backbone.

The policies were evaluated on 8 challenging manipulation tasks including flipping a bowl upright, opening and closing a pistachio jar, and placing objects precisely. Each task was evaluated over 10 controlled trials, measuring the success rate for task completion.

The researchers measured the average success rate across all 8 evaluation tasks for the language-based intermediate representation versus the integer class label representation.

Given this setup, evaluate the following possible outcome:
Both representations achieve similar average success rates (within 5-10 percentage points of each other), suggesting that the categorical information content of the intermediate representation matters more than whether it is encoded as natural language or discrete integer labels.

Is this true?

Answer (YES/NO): NO